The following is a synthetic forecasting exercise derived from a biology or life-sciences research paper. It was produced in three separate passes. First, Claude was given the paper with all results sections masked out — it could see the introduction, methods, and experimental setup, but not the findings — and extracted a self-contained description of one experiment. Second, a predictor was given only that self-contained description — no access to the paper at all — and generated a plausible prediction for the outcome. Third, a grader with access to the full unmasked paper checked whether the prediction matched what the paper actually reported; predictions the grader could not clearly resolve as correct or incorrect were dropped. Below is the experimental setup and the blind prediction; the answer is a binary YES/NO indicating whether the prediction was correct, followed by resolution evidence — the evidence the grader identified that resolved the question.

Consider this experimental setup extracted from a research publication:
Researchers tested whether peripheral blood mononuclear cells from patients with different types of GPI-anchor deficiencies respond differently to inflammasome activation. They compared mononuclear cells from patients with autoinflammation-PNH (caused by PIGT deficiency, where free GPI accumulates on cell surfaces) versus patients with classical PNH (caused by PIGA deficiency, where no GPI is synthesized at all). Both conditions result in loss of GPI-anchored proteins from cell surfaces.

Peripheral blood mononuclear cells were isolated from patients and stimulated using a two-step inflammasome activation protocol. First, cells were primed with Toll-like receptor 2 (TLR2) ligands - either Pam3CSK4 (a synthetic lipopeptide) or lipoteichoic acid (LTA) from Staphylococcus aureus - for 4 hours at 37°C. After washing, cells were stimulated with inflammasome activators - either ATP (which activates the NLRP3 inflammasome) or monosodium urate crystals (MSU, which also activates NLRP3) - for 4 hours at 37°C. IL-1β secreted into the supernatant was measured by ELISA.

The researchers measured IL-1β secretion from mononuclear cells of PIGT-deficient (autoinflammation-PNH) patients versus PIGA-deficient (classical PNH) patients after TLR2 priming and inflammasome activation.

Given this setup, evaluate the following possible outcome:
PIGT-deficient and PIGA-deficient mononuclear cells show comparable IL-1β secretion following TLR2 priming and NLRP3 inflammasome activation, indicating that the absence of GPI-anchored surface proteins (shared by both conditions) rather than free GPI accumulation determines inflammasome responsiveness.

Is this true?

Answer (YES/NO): NO